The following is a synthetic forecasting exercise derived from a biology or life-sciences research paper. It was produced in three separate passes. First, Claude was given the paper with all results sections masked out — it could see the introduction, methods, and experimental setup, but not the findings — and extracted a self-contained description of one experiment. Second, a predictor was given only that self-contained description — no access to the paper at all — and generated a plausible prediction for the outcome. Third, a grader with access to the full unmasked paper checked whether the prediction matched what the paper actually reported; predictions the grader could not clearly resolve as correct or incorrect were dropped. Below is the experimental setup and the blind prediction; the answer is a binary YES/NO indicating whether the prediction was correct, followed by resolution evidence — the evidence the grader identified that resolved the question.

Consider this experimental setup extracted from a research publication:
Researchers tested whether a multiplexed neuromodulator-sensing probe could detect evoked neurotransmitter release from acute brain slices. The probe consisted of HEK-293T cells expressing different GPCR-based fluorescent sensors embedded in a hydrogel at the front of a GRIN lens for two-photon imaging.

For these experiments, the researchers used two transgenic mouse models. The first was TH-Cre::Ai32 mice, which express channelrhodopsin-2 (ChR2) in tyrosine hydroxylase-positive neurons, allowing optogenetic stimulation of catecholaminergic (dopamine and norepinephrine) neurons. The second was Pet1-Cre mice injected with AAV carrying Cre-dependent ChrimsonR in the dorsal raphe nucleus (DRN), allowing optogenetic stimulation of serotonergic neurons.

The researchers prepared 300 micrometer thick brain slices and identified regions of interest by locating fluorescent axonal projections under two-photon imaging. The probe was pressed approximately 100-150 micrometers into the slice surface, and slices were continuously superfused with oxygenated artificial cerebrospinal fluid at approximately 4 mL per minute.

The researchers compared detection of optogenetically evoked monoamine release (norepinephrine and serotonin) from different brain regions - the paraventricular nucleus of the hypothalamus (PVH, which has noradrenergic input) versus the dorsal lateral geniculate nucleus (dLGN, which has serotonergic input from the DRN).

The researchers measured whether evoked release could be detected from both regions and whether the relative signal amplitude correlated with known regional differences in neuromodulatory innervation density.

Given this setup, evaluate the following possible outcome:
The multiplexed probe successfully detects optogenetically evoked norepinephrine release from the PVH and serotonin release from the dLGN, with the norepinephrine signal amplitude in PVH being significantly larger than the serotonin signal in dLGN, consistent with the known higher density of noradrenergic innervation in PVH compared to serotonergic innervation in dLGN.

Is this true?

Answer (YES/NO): NO